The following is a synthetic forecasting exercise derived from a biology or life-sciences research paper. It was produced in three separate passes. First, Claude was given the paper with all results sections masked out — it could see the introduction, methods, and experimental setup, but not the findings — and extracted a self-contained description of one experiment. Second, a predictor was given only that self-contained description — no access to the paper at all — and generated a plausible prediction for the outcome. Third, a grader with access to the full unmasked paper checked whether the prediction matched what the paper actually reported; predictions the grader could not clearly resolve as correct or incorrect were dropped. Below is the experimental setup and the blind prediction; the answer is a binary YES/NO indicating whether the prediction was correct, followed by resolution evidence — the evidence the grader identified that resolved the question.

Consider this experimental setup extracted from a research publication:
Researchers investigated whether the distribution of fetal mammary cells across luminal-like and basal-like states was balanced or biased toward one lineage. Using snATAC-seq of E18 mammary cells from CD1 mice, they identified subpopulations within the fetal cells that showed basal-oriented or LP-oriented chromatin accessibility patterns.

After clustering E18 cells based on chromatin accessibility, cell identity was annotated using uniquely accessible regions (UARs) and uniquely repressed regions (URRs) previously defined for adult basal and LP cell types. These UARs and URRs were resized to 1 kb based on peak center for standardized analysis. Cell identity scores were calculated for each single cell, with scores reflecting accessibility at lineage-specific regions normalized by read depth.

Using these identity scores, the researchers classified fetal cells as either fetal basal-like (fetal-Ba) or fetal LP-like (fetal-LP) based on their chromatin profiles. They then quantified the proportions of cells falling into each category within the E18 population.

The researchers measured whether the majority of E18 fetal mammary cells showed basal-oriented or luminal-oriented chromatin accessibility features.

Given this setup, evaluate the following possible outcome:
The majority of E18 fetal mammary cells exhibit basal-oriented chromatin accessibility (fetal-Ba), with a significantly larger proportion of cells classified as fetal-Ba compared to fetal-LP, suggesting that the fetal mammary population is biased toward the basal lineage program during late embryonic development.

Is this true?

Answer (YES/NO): NO